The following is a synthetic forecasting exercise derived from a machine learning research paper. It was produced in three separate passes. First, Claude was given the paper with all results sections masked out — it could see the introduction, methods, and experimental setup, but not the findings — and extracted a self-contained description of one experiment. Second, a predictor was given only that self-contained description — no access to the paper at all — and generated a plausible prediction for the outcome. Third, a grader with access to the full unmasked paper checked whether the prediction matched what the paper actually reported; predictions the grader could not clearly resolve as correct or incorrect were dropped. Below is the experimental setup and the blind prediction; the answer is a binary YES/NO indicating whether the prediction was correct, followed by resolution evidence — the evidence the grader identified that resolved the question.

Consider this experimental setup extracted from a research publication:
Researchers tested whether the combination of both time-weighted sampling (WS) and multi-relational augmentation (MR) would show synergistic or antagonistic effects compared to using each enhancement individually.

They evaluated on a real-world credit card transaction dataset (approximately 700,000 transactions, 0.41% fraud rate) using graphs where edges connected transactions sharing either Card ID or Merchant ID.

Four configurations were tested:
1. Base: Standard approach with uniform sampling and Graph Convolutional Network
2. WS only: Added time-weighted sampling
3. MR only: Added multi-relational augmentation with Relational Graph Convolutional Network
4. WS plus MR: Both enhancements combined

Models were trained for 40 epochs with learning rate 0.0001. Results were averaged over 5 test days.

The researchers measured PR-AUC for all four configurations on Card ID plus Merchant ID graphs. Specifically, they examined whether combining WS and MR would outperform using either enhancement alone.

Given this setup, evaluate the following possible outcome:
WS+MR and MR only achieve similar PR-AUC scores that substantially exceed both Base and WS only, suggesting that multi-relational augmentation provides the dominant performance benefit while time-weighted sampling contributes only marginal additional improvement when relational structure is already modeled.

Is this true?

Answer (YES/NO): NO